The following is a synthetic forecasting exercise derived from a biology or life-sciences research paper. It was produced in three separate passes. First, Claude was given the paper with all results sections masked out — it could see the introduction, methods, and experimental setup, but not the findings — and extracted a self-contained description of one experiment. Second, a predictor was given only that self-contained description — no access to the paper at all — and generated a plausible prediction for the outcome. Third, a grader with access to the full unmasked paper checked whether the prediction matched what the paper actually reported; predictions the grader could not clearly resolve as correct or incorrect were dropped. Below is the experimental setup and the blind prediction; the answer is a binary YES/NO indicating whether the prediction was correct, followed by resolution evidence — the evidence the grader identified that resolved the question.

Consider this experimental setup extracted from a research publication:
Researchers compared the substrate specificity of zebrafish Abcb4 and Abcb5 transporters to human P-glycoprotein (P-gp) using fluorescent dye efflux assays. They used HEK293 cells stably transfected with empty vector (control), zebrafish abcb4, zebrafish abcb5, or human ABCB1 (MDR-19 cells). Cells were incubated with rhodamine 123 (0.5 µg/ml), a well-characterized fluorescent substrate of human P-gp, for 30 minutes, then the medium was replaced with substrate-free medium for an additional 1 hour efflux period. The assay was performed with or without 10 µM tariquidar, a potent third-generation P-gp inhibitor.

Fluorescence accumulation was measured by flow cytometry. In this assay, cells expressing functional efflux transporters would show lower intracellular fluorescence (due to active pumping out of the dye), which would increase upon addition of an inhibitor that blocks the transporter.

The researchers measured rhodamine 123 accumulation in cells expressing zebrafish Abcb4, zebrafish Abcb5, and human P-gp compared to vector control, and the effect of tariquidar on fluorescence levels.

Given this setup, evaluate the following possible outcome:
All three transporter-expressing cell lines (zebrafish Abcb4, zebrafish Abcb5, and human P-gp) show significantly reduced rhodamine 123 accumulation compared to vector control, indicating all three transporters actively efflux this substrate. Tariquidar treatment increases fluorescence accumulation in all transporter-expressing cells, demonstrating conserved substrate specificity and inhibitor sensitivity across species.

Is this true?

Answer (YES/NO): NO